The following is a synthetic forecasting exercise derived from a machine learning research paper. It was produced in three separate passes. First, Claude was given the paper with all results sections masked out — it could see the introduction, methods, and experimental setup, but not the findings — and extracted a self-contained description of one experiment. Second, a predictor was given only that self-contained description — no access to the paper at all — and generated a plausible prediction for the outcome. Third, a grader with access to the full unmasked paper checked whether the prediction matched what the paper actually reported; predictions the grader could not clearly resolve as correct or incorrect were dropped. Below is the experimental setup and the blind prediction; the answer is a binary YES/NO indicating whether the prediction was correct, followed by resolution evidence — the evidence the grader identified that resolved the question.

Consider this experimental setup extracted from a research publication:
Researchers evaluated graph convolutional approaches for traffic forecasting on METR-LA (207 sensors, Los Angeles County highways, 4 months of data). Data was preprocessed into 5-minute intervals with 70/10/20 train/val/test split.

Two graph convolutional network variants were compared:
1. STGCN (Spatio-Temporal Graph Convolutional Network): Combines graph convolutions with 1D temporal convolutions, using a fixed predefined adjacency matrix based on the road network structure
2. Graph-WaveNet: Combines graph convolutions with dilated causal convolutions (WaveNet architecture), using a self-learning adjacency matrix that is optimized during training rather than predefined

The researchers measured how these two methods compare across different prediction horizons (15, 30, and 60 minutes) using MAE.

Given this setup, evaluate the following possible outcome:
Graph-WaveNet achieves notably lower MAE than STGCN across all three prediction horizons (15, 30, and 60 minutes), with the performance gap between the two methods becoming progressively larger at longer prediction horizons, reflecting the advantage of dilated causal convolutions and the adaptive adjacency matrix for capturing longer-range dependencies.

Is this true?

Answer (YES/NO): YES